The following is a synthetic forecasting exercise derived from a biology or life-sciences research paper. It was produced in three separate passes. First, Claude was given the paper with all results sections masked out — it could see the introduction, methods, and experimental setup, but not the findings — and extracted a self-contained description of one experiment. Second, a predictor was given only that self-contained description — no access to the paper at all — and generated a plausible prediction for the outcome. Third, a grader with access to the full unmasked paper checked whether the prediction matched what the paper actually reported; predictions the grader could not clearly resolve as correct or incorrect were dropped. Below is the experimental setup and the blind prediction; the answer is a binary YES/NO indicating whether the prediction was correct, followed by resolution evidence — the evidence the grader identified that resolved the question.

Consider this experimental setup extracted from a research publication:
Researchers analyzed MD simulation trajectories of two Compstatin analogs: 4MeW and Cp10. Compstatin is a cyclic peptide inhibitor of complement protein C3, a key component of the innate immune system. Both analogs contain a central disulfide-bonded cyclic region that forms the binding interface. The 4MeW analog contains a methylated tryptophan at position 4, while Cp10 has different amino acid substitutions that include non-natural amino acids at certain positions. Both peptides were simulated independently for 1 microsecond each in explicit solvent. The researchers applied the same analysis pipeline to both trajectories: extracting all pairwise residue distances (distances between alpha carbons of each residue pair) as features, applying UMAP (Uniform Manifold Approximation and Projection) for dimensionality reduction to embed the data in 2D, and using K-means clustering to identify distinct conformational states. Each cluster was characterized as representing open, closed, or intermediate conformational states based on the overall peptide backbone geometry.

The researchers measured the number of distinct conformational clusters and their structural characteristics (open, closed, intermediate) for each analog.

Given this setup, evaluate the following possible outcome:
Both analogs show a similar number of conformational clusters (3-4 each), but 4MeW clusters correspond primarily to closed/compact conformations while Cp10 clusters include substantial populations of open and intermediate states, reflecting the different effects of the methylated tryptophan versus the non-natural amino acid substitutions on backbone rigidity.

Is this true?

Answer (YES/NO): NO